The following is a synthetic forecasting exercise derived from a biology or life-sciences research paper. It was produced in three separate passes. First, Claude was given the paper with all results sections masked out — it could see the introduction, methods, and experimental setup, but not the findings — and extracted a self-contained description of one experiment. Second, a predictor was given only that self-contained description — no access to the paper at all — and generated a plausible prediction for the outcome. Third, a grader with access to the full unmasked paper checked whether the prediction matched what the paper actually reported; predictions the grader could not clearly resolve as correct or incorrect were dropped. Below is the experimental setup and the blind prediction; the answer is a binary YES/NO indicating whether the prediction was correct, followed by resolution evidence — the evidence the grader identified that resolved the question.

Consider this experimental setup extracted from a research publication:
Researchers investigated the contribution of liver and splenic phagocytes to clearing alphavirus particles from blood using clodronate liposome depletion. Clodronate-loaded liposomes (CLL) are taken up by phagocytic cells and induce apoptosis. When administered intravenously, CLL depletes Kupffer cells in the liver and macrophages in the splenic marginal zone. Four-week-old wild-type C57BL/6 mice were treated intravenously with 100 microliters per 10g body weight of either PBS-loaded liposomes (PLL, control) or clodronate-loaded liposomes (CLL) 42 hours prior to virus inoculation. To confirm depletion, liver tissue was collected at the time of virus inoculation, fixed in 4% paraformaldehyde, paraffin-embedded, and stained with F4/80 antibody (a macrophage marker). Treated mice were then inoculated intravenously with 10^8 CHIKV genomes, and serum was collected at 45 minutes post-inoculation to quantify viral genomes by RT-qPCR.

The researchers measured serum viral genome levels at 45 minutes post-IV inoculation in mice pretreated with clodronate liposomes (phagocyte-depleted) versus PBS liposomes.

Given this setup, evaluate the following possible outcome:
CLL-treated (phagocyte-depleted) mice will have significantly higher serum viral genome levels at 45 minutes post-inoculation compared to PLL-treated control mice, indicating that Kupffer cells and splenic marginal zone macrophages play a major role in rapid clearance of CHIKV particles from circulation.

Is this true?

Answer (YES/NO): YES